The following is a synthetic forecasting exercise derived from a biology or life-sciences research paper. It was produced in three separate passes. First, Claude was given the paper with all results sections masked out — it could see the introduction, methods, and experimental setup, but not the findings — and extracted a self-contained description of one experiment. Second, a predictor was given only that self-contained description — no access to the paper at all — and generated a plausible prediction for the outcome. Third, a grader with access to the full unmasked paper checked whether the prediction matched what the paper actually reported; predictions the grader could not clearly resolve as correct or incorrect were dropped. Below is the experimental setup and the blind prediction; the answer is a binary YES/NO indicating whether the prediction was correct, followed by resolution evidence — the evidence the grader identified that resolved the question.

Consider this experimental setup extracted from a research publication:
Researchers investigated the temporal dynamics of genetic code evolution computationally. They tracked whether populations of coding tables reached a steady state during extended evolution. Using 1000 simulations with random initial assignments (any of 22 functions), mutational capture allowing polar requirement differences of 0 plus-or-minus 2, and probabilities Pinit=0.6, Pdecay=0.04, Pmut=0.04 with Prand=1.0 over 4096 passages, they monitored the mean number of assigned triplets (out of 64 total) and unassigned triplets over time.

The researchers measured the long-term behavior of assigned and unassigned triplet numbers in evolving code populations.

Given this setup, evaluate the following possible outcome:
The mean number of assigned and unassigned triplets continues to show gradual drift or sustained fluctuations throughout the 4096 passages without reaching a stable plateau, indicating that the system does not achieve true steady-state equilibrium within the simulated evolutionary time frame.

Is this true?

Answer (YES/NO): NO